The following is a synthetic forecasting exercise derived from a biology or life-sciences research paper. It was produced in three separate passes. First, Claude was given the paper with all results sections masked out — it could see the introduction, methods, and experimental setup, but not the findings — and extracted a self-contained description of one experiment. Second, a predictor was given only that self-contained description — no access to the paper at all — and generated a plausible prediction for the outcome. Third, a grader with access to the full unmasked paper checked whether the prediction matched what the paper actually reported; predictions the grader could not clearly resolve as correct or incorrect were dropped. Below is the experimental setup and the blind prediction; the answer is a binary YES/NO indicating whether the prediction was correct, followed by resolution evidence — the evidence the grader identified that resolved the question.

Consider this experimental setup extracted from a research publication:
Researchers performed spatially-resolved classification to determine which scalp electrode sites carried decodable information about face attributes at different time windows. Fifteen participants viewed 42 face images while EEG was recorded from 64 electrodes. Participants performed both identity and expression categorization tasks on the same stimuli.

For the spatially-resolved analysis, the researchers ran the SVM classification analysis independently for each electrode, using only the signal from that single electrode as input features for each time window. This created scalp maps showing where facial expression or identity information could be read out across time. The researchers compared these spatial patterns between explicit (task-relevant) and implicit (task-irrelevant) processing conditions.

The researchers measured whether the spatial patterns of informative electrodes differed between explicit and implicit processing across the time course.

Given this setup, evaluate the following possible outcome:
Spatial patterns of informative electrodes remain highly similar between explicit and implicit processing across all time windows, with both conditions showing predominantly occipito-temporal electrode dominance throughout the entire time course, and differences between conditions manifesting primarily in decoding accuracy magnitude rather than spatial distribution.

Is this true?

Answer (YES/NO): NO